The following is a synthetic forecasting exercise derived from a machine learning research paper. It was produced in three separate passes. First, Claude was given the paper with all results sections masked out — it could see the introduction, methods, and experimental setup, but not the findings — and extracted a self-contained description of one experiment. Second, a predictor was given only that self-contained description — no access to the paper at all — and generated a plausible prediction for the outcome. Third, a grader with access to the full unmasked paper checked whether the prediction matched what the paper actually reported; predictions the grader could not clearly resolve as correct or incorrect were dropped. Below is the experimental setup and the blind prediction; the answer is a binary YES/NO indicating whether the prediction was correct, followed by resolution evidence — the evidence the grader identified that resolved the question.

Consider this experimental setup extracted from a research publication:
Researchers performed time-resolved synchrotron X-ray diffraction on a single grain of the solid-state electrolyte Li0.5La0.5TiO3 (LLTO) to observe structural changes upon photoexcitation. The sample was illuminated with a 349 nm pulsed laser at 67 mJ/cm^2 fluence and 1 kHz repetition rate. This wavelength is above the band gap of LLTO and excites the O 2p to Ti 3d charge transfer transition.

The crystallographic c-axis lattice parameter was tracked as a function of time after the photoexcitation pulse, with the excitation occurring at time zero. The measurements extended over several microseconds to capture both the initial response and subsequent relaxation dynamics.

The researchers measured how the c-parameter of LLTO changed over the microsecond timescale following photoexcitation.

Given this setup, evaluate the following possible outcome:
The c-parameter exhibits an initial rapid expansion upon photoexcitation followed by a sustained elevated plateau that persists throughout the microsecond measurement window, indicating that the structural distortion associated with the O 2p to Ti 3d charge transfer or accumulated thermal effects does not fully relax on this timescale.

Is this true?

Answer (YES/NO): NO